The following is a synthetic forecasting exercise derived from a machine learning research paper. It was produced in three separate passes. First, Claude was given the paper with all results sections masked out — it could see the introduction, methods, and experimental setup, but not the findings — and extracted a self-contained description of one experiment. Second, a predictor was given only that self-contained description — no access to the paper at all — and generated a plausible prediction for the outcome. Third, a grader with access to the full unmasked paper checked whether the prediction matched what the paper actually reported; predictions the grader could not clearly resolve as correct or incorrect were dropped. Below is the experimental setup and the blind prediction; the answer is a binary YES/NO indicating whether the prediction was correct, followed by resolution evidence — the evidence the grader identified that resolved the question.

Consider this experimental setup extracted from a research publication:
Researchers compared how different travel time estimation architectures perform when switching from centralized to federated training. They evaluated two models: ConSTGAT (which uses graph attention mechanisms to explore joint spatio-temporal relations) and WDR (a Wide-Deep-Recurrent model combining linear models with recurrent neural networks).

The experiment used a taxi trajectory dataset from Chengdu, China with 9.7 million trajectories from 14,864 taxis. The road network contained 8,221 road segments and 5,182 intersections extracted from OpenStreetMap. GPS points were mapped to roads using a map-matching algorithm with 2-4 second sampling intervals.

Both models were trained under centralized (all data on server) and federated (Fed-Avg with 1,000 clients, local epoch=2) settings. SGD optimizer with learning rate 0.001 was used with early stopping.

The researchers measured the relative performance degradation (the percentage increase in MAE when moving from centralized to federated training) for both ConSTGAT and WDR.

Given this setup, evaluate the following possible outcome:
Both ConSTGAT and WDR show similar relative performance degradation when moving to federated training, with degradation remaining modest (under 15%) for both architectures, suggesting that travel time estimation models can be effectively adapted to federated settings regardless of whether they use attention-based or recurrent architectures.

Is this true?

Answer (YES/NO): NO